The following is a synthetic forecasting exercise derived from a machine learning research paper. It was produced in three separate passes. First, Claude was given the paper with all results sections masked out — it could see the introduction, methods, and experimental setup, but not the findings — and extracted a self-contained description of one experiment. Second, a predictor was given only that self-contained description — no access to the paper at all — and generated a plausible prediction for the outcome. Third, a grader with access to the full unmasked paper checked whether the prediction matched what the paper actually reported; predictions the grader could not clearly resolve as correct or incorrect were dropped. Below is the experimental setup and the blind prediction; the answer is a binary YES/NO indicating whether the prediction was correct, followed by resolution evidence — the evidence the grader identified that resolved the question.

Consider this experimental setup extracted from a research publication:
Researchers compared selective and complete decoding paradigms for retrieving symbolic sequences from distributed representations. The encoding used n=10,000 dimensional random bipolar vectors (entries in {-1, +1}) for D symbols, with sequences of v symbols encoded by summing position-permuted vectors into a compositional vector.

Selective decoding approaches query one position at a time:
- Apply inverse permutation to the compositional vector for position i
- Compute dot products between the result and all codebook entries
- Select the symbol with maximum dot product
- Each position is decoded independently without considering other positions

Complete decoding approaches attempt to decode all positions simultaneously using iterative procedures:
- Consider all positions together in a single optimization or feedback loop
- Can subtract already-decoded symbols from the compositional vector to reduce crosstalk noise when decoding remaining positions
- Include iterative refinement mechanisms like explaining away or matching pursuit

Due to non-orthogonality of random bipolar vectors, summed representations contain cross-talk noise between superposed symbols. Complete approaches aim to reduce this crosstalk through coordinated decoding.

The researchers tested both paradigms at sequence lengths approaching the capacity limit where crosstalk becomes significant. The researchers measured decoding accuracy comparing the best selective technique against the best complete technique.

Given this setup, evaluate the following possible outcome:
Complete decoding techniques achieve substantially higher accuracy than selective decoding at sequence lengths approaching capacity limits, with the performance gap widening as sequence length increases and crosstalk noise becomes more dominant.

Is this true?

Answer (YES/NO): YES